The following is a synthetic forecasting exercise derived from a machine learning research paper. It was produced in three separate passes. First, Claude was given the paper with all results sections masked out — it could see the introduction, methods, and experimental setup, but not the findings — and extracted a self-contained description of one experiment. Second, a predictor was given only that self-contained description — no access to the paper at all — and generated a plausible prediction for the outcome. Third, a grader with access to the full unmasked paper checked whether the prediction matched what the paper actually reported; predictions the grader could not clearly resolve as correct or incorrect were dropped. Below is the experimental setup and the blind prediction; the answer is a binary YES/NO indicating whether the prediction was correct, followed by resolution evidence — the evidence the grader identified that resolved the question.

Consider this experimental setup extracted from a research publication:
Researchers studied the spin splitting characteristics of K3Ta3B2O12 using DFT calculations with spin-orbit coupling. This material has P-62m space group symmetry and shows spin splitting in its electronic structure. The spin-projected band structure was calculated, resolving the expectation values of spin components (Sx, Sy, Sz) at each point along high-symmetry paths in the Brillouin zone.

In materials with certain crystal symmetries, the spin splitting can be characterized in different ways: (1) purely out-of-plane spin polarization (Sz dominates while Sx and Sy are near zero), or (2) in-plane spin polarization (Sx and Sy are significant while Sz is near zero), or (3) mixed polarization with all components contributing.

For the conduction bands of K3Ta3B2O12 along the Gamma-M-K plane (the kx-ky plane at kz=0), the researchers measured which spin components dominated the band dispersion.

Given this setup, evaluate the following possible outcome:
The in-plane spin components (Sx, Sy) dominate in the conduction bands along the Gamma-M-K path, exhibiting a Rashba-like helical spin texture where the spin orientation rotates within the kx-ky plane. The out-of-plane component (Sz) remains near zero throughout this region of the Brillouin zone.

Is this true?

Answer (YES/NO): NO